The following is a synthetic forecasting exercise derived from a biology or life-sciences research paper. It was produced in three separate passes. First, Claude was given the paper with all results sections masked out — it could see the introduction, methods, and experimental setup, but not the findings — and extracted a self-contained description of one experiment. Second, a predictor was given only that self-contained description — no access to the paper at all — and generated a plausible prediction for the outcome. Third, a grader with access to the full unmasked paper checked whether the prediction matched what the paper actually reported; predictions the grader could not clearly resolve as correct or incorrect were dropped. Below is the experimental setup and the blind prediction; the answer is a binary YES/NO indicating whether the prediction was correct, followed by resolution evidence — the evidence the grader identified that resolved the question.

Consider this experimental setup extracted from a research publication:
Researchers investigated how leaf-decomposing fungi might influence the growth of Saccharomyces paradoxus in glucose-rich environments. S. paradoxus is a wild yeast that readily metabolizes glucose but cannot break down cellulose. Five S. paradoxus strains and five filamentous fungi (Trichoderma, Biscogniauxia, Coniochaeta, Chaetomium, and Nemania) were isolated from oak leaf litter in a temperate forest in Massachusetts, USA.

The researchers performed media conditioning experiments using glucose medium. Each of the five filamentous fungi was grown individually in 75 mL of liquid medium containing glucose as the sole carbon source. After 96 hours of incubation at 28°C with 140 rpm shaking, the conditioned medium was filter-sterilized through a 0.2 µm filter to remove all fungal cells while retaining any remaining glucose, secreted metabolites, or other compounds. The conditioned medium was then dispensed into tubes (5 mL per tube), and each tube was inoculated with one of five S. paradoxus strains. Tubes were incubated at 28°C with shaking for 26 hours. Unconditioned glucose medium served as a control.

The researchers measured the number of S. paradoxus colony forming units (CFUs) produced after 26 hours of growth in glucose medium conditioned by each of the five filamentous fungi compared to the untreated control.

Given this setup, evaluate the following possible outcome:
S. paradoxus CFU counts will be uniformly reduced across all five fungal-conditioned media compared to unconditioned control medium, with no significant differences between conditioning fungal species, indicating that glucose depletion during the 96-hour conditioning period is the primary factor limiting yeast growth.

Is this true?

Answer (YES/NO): NO